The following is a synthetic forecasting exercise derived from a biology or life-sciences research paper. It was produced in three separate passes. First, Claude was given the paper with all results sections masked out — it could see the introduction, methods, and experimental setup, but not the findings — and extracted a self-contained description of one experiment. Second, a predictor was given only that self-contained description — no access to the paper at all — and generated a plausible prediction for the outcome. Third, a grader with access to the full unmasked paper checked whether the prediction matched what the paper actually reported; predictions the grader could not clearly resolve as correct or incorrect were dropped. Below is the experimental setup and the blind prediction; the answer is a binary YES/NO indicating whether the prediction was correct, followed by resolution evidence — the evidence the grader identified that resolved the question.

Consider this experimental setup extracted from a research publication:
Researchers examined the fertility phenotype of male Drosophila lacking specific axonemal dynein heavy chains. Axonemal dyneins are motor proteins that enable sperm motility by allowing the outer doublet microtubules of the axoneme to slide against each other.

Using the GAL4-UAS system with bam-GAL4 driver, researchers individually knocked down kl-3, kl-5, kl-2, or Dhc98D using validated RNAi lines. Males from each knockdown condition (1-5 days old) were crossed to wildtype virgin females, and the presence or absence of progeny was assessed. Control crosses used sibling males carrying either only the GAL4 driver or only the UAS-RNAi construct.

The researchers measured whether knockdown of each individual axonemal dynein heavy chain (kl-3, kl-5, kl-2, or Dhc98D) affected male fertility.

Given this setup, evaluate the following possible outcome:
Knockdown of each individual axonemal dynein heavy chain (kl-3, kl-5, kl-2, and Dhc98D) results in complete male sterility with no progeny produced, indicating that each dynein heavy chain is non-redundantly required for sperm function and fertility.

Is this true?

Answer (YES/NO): YES